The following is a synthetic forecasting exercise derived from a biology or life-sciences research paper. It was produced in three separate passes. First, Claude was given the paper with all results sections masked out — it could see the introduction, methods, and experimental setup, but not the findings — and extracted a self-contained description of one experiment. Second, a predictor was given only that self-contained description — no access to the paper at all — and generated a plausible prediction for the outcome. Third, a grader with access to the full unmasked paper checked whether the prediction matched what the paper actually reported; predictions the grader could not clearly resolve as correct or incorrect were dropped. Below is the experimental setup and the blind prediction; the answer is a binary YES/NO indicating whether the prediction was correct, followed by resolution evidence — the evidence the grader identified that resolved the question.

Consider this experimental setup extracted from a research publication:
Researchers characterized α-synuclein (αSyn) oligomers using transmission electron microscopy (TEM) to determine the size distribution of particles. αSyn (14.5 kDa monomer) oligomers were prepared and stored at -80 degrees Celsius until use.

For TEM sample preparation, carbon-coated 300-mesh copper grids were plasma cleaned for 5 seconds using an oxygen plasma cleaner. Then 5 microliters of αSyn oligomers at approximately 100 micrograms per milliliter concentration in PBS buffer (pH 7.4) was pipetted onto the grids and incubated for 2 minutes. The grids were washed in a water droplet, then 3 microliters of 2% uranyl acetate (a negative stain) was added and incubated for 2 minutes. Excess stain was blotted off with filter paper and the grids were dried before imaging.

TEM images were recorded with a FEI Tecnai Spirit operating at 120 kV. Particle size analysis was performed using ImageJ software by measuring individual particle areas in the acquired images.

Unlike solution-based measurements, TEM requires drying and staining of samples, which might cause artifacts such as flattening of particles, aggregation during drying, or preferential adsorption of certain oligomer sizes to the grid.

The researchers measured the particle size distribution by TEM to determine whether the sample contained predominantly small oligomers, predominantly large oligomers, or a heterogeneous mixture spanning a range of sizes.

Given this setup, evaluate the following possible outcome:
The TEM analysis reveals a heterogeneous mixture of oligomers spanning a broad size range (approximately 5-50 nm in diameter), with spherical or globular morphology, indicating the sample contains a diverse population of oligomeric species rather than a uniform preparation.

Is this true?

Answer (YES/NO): NO